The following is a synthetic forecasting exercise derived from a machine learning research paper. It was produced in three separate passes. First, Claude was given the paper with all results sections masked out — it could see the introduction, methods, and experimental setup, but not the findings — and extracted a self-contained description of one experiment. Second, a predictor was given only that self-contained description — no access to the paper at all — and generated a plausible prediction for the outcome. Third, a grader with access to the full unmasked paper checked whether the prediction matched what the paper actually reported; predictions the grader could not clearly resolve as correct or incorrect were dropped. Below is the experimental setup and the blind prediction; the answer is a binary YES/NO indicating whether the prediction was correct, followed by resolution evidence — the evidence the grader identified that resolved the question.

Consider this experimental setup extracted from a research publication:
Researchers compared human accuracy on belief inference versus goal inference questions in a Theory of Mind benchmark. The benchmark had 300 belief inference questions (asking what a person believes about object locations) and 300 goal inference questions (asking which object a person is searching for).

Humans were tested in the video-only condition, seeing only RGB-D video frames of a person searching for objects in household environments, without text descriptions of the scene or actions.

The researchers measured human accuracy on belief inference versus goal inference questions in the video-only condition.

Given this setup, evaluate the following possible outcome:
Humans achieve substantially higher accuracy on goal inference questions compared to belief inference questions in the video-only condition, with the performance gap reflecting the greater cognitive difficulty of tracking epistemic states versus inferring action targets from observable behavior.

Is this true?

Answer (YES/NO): NO